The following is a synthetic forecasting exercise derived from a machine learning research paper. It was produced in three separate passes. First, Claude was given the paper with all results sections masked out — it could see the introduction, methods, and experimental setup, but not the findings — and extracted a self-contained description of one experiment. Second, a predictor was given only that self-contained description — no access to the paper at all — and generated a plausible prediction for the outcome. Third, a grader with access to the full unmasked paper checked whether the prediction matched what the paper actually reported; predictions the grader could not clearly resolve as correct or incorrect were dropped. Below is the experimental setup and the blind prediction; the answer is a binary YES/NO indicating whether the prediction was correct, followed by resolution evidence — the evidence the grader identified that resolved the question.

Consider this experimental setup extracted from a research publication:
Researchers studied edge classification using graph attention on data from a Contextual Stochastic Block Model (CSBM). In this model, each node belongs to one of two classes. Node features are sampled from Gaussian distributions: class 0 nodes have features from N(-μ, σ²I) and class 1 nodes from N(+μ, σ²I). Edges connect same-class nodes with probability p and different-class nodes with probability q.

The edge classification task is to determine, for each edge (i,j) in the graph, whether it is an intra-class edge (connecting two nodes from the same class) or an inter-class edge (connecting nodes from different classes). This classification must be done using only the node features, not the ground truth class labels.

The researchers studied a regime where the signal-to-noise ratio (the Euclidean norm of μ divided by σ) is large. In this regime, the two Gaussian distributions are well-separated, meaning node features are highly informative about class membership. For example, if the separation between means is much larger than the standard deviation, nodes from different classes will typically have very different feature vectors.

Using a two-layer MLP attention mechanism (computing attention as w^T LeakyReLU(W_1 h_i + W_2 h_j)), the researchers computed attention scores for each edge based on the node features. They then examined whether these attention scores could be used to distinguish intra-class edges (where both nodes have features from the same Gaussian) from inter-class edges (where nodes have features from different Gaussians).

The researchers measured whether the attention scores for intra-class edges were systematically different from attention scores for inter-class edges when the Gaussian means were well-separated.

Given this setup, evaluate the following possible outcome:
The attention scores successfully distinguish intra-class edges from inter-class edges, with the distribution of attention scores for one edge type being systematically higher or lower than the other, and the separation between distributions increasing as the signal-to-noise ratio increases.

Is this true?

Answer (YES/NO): YES